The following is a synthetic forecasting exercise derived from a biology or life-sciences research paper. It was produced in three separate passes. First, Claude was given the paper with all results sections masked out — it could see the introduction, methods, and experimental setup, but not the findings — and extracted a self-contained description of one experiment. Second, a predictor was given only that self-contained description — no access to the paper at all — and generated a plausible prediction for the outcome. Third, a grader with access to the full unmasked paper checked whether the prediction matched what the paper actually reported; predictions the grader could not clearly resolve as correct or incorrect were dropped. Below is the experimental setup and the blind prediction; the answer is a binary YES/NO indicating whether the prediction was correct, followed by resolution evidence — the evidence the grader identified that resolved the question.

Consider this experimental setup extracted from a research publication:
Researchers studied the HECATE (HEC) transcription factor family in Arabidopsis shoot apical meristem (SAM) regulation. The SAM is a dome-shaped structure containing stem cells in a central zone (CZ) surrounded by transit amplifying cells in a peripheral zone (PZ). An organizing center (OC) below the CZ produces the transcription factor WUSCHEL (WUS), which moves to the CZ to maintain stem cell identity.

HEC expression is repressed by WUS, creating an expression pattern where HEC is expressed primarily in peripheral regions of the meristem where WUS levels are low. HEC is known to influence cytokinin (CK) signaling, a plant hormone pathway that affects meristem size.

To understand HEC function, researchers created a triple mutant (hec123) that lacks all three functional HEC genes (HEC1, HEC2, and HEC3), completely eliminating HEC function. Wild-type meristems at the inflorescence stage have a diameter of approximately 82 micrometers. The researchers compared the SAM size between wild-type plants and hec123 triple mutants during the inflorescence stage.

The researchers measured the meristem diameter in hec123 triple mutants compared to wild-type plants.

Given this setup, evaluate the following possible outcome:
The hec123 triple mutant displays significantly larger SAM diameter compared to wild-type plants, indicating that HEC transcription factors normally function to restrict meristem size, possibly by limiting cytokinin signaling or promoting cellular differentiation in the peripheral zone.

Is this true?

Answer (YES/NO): NO